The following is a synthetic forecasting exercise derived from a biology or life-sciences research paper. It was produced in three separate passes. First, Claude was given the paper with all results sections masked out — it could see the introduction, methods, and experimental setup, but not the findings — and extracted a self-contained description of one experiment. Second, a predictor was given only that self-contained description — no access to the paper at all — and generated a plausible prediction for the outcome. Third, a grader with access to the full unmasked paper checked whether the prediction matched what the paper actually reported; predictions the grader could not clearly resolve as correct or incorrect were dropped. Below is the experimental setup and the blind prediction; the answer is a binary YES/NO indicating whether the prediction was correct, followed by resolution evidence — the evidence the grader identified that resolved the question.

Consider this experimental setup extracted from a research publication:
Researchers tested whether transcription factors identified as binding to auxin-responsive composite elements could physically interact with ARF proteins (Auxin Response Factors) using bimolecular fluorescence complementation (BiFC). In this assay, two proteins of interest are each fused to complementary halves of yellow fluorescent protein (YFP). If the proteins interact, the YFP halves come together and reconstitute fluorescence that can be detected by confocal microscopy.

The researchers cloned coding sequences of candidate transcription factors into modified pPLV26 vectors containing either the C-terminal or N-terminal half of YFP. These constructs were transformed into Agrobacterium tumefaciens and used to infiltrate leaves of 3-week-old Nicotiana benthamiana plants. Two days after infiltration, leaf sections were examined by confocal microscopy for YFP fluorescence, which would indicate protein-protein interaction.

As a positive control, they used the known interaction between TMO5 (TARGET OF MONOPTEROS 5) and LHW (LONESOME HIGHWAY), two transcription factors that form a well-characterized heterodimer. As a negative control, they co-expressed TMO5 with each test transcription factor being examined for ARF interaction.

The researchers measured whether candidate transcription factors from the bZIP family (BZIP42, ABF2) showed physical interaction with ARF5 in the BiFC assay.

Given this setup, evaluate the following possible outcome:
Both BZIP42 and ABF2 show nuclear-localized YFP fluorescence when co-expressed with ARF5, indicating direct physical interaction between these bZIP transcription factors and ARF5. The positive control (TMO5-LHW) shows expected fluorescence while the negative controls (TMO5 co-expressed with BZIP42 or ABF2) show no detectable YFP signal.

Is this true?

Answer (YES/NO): NO